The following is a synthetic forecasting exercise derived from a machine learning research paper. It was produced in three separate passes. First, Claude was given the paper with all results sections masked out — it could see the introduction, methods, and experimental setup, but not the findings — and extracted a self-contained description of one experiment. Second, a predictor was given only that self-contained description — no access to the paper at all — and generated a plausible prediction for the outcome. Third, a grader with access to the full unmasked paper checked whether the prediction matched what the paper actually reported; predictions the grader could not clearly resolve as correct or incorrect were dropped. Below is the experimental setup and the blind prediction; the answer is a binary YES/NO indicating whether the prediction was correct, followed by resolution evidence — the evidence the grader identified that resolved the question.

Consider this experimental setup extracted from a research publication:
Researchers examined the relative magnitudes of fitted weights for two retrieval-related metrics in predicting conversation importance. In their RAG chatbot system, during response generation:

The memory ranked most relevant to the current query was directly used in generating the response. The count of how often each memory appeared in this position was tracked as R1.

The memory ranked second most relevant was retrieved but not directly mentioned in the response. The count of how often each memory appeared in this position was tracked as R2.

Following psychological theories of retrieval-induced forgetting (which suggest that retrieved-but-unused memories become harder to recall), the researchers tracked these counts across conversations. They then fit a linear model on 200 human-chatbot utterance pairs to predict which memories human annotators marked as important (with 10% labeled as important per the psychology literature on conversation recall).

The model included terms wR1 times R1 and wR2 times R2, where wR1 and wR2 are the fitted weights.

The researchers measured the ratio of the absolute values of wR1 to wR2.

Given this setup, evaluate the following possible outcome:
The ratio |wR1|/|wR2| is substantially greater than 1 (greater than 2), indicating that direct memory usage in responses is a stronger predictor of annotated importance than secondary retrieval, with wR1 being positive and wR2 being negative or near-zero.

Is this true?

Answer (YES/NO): YES